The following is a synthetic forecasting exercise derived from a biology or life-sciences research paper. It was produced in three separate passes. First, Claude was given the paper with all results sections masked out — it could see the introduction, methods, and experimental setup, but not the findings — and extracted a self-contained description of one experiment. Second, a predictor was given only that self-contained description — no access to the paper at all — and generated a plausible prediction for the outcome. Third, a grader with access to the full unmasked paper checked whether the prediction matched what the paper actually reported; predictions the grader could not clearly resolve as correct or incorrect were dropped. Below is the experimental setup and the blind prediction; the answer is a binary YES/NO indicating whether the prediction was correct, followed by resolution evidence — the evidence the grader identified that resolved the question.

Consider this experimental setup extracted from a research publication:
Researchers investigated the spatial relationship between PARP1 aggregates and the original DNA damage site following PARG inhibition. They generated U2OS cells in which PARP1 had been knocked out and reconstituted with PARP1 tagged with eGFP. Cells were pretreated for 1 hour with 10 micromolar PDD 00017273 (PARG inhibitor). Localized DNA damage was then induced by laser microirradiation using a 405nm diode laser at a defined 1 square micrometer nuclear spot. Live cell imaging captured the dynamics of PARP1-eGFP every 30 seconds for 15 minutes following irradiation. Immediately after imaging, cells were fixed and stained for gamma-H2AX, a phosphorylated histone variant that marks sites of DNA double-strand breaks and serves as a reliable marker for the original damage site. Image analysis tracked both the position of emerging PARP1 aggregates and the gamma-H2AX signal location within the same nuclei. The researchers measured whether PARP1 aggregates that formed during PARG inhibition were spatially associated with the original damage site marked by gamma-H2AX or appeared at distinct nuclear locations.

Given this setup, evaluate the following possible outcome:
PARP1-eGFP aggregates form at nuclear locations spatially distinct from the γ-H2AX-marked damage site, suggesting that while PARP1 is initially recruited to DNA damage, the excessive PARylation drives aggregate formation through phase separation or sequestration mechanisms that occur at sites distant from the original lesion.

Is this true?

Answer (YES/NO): YES